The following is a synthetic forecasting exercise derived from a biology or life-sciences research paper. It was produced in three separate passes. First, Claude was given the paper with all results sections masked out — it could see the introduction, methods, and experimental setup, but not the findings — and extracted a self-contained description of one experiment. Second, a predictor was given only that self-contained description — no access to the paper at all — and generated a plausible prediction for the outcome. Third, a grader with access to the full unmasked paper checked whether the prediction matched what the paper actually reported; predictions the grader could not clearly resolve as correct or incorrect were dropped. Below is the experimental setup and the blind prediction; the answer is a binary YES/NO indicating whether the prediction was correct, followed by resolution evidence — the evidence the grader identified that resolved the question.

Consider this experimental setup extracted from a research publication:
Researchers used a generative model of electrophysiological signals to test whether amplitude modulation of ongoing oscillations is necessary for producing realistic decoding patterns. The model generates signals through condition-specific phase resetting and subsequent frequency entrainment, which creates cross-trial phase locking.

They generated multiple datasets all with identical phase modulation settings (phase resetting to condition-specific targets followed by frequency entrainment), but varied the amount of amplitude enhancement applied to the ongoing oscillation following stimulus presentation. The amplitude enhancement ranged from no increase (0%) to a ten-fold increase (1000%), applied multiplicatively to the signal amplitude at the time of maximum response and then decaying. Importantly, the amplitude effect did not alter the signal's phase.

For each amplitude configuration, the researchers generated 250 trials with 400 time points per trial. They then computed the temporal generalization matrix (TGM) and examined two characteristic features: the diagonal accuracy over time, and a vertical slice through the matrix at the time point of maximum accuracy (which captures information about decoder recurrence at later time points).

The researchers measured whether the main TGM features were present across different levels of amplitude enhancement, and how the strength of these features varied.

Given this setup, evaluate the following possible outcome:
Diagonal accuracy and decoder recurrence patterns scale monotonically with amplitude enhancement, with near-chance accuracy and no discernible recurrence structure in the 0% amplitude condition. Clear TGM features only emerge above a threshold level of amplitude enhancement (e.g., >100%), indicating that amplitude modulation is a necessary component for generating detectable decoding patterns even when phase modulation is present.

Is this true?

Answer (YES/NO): NO